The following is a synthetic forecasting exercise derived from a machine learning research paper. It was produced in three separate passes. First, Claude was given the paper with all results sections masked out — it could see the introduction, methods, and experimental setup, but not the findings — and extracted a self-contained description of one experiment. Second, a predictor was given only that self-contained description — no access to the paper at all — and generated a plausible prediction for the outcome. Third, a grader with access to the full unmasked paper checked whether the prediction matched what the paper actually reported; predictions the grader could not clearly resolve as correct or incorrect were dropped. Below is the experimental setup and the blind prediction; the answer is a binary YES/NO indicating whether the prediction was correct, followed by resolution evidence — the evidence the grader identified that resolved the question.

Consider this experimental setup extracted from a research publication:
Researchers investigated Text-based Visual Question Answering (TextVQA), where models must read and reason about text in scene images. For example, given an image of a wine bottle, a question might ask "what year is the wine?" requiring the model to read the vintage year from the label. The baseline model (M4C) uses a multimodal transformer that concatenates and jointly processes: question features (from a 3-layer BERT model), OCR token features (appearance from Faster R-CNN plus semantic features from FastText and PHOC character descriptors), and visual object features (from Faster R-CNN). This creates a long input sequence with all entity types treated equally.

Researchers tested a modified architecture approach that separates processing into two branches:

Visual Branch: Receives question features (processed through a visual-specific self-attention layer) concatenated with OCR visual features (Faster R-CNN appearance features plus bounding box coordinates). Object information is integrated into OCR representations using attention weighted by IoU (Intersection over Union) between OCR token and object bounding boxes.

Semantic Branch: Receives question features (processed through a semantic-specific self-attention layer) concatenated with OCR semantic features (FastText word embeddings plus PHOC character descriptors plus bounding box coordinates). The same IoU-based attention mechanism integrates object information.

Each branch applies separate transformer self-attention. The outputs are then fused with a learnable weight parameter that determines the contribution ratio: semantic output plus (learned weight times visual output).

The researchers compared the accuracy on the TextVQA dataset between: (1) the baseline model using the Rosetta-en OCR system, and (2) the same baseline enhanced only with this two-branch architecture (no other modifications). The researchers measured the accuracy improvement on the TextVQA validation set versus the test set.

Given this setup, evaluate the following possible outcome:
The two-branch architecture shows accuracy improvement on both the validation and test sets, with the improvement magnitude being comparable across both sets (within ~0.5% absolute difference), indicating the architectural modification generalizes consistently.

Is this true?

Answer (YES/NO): NO